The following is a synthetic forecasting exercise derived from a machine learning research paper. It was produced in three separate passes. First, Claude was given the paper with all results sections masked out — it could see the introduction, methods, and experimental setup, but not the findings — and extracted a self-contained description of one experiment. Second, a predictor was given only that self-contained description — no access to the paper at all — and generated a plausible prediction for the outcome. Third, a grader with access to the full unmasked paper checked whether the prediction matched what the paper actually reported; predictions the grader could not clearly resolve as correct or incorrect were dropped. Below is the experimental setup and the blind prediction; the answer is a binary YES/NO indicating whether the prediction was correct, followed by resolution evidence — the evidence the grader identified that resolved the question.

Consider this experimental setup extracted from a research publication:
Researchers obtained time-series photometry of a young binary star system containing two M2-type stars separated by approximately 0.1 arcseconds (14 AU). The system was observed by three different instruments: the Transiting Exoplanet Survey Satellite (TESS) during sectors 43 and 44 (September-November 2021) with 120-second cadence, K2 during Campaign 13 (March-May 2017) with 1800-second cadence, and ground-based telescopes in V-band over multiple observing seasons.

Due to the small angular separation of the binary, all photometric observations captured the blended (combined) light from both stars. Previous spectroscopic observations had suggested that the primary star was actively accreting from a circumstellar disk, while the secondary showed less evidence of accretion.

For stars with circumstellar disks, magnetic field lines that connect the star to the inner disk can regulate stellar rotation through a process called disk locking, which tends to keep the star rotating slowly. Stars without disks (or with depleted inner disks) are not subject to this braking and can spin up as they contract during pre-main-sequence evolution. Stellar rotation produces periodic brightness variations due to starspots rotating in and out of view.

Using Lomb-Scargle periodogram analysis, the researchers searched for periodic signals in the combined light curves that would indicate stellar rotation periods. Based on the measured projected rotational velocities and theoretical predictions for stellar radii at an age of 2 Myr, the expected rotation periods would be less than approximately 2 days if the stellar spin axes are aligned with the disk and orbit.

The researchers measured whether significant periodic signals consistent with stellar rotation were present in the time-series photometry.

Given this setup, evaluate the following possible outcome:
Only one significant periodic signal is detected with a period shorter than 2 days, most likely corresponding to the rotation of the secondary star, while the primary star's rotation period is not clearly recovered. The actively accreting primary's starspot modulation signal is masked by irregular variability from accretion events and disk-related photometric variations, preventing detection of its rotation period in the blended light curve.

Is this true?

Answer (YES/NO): NO